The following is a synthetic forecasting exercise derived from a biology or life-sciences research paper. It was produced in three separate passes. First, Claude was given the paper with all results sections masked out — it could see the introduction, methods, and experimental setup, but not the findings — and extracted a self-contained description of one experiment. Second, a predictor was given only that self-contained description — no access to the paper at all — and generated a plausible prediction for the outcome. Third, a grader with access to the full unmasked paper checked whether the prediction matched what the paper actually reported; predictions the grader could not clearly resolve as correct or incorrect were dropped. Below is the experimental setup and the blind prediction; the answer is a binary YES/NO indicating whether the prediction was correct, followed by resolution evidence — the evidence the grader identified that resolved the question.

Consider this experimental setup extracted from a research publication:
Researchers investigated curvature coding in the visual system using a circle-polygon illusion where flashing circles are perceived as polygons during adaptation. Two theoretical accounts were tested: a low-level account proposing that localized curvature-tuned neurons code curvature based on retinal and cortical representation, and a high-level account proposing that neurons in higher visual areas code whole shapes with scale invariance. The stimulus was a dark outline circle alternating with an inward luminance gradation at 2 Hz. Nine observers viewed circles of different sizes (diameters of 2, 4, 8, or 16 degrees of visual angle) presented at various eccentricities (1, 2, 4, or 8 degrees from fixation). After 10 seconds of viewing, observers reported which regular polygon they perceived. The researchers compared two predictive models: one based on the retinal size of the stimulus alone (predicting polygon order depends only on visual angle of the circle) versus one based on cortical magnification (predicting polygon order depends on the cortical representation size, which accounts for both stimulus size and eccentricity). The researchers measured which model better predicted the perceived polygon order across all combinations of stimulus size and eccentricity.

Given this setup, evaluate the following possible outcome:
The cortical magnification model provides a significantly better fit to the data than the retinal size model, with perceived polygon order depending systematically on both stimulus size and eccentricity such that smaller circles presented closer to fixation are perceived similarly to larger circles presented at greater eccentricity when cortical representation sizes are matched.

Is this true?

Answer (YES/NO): YES